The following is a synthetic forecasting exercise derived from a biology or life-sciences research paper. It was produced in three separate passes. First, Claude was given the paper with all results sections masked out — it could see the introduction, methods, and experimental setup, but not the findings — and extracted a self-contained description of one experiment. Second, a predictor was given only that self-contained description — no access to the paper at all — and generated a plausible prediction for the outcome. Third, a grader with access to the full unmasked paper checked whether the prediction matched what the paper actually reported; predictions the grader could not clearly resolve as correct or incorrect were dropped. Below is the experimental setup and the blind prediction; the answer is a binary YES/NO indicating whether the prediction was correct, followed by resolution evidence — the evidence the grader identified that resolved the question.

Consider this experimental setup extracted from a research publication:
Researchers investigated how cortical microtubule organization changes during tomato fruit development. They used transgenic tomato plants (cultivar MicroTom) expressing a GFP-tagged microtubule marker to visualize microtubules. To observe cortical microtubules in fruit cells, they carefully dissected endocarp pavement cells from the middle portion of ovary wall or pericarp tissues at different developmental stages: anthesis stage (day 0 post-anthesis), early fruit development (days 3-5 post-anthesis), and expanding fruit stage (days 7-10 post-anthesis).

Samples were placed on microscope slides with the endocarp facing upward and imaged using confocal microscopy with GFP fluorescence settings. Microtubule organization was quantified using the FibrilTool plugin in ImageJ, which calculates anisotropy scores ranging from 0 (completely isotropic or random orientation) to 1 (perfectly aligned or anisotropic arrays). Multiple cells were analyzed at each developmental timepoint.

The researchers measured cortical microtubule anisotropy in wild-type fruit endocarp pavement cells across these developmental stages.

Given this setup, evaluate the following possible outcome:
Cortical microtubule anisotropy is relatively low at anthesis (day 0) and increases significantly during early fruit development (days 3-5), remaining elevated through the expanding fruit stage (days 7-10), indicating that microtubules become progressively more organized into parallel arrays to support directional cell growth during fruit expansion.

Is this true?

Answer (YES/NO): NO